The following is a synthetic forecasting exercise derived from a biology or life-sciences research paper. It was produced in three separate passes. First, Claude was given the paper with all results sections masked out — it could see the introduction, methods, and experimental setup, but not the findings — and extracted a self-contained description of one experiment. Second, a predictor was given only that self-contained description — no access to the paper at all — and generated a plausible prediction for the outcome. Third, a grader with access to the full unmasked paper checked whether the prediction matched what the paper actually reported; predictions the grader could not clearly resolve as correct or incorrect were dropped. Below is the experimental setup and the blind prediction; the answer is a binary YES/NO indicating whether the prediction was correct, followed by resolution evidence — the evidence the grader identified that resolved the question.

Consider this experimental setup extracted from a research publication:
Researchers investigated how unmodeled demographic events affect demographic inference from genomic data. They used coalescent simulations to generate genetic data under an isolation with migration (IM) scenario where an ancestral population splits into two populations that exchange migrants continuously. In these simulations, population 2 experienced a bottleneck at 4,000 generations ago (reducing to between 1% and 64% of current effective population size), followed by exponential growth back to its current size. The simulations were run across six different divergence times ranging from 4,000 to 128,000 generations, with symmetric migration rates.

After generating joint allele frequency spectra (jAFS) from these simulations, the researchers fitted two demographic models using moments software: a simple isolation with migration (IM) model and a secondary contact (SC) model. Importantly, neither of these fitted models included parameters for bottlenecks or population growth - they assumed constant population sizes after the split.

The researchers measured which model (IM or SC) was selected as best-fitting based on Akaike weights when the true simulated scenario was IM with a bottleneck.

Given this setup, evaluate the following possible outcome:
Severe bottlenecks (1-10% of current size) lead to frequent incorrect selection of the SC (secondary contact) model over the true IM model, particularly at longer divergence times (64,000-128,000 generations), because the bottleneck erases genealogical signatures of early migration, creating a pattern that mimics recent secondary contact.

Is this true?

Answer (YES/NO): NO